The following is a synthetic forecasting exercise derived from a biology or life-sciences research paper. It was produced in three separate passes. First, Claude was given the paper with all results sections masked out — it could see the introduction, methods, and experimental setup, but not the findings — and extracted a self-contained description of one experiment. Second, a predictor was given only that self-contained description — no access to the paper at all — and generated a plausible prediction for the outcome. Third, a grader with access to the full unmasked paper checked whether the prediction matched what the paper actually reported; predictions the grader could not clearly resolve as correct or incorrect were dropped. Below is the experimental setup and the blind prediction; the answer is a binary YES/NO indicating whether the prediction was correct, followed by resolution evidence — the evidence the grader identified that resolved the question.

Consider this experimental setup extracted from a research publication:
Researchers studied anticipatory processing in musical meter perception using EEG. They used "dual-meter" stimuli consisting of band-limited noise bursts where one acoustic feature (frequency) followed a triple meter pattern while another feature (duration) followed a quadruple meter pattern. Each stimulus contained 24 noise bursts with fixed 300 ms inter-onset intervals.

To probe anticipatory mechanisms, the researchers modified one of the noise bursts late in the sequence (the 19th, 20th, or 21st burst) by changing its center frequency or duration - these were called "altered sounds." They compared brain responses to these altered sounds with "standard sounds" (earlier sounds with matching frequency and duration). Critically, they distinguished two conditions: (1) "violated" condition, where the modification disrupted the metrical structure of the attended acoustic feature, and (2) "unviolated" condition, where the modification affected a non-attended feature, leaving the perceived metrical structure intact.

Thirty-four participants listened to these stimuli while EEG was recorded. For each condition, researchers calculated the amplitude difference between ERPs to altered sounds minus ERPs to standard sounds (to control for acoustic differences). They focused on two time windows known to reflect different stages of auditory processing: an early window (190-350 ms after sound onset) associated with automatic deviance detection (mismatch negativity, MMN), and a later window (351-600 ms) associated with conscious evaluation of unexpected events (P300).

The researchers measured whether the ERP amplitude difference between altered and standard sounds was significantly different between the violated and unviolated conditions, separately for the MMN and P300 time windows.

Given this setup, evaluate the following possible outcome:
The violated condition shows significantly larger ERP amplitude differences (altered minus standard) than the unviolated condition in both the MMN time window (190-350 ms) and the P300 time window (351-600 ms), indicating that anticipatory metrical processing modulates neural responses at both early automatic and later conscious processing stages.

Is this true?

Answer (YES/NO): NO